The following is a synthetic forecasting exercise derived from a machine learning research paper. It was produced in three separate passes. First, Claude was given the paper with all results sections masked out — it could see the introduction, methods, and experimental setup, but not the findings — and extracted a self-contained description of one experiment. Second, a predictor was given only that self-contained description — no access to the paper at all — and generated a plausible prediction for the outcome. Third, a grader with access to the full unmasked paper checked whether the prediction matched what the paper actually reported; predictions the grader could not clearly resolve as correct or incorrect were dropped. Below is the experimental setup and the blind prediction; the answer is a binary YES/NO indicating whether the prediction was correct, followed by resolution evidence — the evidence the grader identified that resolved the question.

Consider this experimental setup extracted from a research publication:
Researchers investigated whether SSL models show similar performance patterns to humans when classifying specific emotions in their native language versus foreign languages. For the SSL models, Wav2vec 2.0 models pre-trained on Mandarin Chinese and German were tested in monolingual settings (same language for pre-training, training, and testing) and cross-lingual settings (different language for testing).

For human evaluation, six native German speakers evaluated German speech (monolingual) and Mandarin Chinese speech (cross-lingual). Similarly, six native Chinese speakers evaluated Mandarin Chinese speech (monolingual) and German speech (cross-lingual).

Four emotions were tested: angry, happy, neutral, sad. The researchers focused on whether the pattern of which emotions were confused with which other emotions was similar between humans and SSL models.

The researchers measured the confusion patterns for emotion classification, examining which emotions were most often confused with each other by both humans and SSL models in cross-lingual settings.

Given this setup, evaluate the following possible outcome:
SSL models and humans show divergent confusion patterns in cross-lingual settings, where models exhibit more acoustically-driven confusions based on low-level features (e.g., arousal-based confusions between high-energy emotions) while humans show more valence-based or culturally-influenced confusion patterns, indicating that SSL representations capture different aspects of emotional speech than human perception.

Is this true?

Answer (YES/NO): NO